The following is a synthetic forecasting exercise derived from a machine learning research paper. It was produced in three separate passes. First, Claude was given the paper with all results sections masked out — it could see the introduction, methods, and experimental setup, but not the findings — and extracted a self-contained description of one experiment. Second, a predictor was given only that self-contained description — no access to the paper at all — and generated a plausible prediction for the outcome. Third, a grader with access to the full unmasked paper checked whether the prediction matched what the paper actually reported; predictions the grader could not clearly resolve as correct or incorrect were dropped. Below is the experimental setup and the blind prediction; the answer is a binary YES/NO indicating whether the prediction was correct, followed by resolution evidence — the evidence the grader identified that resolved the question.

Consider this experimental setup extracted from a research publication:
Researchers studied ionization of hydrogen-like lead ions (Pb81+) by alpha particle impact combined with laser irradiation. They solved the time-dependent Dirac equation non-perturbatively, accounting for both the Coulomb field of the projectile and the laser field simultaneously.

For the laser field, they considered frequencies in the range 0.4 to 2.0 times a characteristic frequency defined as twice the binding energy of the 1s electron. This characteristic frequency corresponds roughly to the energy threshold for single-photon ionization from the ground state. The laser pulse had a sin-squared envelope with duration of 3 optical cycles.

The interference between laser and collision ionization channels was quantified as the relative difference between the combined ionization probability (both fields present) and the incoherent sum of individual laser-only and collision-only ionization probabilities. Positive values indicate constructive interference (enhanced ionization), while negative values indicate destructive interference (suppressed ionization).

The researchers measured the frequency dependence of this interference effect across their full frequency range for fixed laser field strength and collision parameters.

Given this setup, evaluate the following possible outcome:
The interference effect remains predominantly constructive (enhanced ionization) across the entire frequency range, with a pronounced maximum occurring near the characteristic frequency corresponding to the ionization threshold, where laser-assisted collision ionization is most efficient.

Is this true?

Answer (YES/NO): NO